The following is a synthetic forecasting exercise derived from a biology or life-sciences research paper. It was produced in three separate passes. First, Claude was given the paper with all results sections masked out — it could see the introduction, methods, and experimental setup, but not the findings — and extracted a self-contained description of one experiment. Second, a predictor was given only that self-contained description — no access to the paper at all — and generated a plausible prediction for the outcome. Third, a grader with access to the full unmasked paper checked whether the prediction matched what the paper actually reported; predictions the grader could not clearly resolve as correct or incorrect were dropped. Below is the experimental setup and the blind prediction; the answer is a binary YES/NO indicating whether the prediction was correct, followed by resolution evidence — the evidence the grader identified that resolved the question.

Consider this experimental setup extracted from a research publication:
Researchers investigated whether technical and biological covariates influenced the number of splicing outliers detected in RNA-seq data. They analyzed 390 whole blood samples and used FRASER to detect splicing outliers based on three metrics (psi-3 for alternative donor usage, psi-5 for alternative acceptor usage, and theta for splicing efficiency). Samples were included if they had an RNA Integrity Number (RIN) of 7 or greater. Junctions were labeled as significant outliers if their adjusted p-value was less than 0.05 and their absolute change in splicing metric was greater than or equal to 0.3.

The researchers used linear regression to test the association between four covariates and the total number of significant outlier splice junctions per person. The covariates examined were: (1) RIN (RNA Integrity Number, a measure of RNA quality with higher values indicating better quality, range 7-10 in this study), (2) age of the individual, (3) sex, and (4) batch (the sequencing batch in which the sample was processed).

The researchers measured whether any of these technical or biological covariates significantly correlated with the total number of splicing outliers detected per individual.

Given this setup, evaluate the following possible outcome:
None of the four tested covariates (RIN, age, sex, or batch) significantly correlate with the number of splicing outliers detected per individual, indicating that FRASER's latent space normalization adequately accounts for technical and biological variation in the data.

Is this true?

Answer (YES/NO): NO